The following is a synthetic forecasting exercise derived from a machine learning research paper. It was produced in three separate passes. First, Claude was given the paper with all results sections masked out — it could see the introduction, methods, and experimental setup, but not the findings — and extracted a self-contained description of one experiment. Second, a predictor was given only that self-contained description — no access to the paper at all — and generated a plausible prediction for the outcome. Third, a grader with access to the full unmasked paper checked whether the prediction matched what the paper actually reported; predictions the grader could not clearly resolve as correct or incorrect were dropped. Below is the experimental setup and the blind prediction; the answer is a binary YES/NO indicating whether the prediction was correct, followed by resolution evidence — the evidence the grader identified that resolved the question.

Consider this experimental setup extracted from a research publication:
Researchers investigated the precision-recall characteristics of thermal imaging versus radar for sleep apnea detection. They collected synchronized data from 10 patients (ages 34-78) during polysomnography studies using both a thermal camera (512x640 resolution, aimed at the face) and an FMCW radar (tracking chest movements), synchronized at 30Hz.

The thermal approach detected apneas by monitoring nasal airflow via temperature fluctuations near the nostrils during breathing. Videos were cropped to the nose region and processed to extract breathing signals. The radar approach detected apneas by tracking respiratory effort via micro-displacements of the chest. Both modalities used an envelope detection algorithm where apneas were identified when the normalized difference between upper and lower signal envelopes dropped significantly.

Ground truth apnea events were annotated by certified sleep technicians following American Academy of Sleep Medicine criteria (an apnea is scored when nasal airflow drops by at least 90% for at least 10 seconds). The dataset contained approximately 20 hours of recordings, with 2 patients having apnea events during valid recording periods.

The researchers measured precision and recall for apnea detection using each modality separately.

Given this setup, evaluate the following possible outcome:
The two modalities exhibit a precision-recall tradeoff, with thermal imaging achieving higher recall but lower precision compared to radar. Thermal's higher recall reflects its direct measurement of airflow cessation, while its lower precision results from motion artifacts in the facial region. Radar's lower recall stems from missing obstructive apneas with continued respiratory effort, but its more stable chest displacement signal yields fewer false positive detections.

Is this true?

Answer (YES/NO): NO